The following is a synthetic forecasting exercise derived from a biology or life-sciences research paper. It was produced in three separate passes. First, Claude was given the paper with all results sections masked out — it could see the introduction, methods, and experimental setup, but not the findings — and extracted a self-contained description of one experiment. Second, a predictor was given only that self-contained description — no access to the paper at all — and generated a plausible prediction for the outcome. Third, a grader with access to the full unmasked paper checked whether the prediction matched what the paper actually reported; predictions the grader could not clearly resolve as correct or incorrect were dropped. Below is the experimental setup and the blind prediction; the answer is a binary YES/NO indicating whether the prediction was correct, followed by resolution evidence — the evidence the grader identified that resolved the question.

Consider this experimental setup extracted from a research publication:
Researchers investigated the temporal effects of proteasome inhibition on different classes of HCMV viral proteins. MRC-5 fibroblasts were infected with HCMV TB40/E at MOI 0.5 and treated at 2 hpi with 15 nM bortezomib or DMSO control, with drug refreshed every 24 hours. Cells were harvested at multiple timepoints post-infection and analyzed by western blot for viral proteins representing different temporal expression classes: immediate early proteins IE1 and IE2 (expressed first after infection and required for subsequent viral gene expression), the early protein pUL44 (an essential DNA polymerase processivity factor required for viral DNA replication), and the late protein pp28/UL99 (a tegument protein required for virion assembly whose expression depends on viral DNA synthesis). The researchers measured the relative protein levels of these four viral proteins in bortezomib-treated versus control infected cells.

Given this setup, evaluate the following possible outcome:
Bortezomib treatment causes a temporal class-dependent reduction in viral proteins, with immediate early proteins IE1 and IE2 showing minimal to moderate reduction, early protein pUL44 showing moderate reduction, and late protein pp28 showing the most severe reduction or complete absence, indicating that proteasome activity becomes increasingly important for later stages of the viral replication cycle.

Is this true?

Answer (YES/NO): NO